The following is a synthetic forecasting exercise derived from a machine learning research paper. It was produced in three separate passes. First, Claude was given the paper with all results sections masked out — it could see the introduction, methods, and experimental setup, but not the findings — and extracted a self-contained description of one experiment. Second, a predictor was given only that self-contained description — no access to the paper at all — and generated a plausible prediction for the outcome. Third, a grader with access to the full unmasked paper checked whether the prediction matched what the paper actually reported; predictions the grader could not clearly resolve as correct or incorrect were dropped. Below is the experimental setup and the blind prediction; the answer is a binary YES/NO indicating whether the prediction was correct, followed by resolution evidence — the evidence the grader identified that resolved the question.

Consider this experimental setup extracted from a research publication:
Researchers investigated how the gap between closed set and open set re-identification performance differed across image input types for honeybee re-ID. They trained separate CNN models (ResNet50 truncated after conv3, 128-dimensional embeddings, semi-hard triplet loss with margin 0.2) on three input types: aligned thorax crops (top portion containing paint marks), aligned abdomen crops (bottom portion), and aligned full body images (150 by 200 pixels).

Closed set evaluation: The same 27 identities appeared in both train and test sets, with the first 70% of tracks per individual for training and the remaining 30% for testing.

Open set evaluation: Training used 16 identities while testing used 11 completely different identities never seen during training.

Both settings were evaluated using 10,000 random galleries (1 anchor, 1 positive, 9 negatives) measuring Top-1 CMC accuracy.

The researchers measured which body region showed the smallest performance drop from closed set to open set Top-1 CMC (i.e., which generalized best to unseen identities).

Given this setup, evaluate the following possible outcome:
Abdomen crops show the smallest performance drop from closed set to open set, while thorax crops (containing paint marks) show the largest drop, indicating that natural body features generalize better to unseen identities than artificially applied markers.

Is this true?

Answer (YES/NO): NO